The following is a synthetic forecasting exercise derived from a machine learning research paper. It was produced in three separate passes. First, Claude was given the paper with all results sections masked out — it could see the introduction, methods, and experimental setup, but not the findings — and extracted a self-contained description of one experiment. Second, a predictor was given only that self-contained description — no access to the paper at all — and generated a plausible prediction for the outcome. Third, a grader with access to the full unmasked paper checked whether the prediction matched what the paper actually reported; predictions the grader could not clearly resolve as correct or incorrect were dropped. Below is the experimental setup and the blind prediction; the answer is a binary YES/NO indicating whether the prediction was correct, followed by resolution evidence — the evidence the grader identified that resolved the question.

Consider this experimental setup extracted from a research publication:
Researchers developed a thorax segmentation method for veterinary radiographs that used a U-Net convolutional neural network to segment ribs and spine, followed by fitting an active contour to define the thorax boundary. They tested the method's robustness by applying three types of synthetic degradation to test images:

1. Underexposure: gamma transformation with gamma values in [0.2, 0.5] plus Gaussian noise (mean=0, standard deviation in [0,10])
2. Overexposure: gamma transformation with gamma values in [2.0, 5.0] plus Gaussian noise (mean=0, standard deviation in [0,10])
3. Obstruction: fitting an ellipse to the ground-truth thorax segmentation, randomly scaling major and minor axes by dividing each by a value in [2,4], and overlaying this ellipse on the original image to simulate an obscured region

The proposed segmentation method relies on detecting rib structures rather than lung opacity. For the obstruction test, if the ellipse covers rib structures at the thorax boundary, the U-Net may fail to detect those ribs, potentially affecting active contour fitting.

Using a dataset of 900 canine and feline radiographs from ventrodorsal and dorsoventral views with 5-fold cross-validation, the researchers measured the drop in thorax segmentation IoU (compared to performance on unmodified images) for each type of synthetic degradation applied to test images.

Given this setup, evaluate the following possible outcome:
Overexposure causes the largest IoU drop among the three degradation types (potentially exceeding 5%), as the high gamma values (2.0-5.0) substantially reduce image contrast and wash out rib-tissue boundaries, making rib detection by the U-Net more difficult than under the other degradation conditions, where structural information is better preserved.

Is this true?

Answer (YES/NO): NO